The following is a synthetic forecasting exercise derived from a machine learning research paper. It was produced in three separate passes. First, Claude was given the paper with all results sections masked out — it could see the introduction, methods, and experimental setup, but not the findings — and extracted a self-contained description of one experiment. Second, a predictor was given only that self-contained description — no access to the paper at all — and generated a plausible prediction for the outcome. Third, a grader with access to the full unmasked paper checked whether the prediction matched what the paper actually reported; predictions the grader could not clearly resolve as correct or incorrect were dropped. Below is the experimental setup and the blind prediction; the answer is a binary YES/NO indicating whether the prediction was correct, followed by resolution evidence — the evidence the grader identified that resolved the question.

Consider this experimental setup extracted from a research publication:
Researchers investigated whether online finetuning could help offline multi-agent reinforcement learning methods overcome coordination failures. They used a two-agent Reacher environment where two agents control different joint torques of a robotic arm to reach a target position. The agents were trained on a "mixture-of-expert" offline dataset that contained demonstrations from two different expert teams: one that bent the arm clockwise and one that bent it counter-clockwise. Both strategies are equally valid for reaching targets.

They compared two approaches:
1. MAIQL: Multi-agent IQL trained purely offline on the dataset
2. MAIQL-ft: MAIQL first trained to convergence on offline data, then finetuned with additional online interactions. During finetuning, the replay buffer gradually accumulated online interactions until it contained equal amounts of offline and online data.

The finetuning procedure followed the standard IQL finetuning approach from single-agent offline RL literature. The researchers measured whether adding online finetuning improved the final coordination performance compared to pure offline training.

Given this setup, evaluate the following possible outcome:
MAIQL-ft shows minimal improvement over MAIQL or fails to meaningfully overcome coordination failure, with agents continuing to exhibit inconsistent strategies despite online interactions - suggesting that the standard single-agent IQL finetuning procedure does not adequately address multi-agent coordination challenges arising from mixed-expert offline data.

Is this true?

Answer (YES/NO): YES